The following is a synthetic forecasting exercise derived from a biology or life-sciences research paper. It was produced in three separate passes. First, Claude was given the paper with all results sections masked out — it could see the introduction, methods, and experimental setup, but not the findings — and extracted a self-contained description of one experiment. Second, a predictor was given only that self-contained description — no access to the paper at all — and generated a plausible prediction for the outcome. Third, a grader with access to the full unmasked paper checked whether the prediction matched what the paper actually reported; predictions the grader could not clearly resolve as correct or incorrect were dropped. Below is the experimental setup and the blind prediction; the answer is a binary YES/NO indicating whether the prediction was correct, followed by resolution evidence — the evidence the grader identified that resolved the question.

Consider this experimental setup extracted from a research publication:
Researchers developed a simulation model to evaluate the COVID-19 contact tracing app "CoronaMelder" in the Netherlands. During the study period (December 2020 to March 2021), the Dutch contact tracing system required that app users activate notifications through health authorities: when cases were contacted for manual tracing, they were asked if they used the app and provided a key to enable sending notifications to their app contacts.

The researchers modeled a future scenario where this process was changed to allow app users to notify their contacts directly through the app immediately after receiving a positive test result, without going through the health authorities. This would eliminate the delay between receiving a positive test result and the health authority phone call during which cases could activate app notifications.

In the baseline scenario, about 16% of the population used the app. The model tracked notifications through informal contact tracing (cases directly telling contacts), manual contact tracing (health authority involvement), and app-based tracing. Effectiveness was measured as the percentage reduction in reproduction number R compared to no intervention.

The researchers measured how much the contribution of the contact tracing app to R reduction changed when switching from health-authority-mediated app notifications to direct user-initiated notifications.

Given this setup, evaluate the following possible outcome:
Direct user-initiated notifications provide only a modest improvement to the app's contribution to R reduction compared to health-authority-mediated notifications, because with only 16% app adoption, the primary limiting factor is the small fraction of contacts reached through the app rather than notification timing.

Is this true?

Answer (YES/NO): YES